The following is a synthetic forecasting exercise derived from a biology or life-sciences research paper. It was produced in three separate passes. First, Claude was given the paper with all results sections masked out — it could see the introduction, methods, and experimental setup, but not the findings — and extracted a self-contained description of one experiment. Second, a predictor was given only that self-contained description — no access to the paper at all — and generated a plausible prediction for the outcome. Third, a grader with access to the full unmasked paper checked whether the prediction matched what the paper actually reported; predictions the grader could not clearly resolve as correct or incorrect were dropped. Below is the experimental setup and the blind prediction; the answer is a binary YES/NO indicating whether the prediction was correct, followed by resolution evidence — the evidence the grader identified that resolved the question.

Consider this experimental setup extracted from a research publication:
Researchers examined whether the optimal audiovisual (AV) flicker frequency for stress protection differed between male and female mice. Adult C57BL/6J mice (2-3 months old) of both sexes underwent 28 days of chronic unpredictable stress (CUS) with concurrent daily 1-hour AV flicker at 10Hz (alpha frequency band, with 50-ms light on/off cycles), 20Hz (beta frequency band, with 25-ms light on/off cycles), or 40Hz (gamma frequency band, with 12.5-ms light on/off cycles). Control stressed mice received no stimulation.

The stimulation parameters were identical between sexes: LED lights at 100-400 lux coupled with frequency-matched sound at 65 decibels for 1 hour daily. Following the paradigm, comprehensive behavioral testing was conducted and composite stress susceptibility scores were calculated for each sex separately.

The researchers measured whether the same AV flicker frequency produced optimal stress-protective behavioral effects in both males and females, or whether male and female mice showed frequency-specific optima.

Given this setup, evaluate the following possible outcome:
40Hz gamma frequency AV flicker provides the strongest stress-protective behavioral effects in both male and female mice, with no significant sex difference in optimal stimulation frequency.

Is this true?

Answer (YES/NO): NO